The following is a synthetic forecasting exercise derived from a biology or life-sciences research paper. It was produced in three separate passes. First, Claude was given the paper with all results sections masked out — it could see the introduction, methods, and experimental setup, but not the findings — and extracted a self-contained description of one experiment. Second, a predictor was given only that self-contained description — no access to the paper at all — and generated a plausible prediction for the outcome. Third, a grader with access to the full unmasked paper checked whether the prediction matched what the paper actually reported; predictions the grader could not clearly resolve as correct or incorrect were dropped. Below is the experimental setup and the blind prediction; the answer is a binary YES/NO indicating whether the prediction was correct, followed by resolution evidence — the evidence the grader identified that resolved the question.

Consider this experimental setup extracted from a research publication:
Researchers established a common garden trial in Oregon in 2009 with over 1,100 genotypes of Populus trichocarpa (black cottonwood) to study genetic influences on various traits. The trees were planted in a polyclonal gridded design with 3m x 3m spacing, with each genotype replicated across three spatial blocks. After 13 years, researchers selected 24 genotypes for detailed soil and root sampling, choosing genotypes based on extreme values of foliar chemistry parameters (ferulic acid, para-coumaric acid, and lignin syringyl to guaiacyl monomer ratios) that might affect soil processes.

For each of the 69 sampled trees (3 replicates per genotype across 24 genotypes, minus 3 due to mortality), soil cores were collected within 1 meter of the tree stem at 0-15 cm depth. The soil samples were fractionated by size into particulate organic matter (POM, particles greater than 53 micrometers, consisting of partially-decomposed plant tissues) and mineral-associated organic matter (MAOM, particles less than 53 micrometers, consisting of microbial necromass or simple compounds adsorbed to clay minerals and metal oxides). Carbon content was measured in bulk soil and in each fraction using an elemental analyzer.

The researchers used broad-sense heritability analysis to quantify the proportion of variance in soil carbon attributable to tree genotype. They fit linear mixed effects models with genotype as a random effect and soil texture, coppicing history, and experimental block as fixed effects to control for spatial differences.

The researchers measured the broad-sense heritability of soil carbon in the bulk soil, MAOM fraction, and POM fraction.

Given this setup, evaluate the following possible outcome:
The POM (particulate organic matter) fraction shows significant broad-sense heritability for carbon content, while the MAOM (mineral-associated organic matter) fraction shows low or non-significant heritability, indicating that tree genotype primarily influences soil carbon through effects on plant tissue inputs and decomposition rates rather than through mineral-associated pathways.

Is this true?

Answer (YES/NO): NO